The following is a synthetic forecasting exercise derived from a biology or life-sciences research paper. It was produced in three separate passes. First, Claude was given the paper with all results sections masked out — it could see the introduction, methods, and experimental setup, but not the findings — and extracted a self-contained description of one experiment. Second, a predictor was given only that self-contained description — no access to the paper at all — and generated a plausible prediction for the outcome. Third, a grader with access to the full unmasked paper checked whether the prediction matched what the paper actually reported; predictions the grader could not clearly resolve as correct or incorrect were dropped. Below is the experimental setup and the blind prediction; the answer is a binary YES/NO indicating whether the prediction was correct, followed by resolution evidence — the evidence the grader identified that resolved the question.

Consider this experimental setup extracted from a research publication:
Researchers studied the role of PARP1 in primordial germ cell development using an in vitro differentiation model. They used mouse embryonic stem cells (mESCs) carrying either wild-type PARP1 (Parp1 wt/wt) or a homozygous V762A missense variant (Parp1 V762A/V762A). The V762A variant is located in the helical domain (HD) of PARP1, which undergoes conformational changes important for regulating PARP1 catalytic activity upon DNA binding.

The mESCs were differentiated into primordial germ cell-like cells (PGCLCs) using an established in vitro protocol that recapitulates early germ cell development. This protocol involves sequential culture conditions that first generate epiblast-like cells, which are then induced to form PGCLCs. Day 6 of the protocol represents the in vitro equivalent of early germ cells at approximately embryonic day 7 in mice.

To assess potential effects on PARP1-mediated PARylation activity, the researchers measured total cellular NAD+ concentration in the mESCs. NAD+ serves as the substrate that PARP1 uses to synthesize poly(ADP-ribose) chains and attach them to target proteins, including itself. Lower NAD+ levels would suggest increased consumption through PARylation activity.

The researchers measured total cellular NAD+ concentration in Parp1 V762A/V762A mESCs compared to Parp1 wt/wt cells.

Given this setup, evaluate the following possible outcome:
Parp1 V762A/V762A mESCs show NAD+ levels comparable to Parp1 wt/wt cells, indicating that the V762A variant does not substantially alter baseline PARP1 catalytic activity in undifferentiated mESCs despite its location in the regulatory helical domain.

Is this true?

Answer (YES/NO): NO